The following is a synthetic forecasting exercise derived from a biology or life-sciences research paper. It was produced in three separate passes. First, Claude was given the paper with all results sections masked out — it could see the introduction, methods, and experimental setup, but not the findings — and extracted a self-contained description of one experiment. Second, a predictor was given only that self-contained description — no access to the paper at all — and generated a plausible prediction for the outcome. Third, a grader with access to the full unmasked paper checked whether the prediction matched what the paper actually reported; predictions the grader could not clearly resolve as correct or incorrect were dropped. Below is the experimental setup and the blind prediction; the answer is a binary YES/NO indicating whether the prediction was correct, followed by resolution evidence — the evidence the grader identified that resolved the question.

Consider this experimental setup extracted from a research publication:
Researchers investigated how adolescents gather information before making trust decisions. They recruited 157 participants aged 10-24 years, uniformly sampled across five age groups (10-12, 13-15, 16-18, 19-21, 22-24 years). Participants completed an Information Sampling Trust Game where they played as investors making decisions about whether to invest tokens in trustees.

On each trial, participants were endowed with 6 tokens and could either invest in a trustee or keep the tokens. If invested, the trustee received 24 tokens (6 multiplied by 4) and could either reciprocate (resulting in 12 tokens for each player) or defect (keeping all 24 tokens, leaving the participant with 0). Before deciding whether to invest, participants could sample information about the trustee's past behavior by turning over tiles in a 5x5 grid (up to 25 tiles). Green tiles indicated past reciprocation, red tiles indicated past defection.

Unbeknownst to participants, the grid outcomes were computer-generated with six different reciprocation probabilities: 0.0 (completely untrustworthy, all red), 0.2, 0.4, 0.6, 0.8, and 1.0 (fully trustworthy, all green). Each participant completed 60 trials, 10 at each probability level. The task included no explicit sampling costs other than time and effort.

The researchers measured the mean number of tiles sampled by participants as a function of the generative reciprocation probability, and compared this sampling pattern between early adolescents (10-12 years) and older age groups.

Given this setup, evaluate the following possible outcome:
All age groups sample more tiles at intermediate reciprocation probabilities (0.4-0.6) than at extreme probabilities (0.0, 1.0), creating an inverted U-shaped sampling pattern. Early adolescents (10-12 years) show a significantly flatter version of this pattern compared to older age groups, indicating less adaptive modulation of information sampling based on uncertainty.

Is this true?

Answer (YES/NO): YES